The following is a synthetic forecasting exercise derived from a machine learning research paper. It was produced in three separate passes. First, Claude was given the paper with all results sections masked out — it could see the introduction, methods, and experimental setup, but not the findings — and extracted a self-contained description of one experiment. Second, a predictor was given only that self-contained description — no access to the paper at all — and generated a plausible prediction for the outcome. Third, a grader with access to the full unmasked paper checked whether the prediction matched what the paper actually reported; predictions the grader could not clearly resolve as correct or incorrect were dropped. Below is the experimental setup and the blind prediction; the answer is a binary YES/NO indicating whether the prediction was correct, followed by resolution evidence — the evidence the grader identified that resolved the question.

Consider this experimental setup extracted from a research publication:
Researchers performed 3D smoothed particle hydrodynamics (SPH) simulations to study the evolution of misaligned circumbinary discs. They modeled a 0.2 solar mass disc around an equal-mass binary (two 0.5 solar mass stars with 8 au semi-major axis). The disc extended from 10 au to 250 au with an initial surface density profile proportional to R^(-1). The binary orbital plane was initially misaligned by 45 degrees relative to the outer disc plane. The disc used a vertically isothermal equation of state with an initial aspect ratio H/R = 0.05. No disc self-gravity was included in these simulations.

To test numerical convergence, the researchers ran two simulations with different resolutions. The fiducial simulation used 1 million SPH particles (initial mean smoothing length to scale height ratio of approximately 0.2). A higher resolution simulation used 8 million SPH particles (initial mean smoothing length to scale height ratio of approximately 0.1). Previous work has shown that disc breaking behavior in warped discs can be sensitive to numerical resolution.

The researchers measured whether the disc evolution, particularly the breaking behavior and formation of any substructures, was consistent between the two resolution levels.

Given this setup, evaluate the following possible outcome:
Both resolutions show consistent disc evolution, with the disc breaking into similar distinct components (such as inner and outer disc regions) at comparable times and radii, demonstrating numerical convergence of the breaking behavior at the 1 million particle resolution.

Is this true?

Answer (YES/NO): YES